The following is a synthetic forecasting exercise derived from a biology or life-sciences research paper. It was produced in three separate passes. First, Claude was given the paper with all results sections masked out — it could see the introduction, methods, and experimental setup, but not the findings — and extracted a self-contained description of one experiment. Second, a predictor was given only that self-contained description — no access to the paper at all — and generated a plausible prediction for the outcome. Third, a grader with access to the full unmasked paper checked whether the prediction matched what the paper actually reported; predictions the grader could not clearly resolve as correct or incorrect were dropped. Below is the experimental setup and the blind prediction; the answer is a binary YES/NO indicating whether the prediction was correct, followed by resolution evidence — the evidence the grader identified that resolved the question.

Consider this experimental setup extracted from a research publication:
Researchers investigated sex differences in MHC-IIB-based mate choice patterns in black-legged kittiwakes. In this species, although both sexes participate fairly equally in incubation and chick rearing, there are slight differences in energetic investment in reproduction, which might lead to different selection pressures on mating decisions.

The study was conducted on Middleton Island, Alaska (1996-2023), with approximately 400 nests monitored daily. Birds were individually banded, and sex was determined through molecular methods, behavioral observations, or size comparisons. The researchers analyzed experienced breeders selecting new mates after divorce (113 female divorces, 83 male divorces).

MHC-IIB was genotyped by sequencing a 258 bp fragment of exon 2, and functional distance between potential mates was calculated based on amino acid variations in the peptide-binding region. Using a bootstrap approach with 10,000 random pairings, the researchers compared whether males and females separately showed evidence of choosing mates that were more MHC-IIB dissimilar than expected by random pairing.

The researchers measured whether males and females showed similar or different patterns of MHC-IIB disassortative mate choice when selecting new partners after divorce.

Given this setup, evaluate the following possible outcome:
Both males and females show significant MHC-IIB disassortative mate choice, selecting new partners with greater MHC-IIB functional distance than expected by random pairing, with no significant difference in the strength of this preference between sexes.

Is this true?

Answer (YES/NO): NO